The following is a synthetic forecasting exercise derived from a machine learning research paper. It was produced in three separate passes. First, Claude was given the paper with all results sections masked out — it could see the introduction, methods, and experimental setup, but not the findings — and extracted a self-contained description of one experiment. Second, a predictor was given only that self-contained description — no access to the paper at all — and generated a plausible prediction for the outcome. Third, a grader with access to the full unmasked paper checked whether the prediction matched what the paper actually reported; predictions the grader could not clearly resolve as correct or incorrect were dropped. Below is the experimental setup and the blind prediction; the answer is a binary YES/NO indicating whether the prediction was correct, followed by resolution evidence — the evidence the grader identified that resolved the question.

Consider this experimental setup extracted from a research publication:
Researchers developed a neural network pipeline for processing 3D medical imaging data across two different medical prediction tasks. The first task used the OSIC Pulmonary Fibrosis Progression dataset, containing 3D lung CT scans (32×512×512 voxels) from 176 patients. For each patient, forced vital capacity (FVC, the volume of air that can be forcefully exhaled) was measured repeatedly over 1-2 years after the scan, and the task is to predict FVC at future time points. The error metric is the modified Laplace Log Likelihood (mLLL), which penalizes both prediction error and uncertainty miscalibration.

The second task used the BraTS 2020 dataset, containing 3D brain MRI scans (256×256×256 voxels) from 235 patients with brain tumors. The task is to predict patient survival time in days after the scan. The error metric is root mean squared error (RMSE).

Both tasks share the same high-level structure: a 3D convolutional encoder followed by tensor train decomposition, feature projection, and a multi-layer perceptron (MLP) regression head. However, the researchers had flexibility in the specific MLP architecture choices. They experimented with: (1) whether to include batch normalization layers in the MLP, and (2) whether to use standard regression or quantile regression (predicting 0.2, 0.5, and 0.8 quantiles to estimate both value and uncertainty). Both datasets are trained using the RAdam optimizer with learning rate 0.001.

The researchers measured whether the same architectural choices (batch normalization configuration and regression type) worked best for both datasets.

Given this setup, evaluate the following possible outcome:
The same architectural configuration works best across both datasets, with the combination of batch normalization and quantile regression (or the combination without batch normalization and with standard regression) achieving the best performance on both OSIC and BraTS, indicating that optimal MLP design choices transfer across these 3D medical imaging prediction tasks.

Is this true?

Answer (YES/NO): NO